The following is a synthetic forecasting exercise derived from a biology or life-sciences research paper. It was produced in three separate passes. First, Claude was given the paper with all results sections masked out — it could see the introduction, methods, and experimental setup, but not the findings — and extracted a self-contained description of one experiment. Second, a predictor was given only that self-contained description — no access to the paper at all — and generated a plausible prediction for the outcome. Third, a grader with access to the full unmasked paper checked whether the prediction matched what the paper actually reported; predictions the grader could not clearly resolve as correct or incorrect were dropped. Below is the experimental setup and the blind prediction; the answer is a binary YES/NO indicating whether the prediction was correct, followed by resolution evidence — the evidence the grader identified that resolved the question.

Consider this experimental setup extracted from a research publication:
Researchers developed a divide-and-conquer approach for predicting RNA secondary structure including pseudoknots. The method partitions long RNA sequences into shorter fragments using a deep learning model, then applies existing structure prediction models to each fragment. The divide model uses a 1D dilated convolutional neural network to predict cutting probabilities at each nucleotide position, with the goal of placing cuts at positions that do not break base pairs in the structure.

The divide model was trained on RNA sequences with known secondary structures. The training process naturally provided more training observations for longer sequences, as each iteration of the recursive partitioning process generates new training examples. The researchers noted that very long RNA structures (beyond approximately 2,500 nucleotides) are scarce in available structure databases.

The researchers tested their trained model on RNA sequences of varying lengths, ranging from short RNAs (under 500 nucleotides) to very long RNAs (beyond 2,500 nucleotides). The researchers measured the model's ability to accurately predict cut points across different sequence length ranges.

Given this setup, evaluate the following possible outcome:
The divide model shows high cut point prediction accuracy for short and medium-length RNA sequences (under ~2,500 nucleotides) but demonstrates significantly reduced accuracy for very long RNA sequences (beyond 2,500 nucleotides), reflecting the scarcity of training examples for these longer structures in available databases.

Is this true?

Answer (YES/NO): YES